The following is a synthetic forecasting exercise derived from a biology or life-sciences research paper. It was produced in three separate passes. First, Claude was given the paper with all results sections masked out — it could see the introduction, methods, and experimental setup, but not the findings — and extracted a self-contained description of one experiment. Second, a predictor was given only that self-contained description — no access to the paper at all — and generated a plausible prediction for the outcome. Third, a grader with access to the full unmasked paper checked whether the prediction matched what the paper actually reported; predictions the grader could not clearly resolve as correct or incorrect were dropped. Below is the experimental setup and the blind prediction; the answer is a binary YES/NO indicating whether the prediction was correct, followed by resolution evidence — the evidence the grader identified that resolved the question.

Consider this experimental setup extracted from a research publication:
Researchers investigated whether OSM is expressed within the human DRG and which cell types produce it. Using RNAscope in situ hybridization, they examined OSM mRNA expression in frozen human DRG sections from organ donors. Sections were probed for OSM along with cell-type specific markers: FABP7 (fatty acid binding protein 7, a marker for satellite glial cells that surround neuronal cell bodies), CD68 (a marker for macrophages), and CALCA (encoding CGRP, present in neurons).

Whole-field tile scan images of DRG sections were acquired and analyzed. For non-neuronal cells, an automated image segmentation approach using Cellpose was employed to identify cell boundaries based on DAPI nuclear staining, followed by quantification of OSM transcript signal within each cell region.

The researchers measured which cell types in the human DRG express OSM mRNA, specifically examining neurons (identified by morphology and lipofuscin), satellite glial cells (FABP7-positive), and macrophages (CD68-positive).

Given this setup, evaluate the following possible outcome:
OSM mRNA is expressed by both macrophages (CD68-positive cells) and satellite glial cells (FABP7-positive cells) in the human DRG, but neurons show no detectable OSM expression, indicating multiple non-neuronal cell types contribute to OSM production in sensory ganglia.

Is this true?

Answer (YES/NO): NO